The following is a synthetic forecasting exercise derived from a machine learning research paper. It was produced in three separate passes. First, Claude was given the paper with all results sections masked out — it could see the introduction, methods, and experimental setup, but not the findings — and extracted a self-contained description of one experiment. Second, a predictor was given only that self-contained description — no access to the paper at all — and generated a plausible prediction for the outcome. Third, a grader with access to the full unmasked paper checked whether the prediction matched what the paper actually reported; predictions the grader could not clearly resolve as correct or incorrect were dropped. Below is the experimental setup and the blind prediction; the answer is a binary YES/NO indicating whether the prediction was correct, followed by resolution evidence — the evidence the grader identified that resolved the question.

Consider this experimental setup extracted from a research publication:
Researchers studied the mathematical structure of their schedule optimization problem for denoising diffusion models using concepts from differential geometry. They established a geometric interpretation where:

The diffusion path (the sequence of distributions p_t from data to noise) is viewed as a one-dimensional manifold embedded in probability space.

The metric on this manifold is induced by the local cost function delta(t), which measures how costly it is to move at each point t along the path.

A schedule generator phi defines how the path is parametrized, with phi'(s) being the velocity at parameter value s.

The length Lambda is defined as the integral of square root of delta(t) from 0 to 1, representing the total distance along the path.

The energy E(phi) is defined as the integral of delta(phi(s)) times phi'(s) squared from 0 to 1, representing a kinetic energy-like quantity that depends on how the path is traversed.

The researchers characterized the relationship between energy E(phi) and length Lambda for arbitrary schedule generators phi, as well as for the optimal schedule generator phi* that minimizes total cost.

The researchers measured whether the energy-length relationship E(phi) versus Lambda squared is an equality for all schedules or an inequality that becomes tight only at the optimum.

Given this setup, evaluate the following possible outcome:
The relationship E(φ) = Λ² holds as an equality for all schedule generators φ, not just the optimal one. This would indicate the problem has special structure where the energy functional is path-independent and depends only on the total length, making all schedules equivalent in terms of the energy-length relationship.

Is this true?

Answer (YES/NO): NO